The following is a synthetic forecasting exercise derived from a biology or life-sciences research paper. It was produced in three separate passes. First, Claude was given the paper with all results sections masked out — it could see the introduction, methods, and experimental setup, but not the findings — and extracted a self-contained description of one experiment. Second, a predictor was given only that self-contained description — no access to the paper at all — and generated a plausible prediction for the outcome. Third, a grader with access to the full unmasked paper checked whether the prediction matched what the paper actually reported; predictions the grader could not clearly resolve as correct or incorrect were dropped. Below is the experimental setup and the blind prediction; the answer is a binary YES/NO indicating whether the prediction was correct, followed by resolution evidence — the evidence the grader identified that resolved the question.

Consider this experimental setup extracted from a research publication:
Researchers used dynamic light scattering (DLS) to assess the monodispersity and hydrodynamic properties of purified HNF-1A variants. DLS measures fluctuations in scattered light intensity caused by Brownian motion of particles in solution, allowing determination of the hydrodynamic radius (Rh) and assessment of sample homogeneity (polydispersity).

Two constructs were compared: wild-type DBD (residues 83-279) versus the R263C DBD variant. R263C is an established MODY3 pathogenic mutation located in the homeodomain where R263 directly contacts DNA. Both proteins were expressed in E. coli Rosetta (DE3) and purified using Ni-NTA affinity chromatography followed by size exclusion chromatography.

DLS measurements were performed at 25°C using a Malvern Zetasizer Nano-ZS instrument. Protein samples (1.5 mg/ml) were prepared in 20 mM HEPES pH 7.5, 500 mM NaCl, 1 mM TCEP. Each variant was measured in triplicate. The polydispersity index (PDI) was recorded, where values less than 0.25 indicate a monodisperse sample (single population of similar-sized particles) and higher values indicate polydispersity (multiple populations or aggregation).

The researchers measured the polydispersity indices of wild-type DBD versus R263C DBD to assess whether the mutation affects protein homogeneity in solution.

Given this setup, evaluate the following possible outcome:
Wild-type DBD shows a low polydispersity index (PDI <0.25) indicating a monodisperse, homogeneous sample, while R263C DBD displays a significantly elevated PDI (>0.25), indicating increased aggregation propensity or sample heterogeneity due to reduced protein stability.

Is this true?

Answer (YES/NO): NO